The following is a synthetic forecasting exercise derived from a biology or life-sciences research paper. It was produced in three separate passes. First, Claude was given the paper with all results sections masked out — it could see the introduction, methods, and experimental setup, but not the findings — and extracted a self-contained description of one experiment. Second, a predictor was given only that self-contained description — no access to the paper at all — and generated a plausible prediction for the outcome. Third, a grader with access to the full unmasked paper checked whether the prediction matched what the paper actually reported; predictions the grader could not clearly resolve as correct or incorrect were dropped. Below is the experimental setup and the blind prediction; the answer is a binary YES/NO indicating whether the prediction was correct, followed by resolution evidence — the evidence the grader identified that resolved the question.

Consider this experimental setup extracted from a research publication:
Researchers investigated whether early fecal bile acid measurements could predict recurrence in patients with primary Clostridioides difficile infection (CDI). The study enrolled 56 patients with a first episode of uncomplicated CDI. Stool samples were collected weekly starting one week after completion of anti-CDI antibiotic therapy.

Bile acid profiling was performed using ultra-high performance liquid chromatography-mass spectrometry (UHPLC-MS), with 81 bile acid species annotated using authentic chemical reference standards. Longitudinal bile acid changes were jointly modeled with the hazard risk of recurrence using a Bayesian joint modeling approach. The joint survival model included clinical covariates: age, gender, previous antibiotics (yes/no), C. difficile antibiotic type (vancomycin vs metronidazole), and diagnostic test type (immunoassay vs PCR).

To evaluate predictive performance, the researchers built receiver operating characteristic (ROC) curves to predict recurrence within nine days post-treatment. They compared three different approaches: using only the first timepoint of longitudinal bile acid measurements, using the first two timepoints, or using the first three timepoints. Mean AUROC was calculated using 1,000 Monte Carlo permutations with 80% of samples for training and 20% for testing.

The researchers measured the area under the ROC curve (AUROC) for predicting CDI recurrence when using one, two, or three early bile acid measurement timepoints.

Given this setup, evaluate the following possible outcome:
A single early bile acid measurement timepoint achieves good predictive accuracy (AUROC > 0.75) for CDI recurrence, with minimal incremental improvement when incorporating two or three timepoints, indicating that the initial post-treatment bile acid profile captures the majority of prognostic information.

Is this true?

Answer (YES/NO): NO